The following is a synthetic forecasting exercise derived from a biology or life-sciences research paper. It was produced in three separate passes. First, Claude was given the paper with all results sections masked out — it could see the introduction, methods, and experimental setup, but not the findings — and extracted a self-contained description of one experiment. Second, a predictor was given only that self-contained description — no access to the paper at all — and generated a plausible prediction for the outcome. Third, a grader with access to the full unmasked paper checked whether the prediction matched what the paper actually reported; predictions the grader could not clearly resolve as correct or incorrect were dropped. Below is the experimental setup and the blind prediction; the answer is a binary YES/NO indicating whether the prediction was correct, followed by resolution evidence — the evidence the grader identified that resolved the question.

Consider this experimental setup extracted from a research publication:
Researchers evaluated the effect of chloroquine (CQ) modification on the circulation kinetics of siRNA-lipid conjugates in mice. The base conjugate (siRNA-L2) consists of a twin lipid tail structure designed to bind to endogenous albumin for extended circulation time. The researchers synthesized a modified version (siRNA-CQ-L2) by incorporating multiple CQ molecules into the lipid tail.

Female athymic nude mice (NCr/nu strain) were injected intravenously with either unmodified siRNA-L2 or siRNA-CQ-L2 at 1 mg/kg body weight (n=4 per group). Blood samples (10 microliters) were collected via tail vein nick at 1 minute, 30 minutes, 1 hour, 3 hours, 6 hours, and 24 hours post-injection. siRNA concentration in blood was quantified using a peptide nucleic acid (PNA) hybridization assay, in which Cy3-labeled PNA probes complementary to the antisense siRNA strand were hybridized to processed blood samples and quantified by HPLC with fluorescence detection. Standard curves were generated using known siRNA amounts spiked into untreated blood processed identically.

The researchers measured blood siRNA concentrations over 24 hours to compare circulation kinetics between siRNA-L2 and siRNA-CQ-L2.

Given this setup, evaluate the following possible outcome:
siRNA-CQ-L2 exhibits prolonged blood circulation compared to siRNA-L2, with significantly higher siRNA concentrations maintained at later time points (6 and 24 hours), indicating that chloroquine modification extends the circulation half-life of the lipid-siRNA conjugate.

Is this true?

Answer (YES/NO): NO